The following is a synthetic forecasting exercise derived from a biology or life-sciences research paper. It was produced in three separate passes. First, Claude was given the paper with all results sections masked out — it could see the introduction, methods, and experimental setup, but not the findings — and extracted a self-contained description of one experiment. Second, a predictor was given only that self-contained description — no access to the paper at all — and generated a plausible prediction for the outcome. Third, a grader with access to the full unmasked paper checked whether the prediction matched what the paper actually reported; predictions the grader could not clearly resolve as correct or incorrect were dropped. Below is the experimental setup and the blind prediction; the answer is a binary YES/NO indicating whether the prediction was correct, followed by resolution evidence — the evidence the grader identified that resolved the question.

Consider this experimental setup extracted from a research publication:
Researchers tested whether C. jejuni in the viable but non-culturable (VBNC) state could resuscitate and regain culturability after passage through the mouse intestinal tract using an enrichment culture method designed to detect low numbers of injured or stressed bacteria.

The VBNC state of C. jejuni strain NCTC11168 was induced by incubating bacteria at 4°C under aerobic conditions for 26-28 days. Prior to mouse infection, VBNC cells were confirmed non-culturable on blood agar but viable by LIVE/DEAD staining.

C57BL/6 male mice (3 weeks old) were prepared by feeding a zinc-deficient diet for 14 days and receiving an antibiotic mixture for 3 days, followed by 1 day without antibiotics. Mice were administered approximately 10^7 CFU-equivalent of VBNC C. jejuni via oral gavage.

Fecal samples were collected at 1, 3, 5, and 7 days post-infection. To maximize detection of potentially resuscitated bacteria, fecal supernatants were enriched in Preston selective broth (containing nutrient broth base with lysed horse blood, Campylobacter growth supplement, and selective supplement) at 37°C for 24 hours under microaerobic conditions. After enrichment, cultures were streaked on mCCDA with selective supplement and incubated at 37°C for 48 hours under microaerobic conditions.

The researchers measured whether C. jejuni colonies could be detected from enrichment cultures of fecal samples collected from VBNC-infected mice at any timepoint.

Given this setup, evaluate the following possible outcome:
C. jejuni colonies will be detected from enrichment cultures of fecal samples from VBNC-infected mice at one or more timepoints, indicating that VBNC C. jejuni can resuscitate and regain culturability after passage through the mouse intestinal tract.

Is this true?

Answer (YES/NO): NO